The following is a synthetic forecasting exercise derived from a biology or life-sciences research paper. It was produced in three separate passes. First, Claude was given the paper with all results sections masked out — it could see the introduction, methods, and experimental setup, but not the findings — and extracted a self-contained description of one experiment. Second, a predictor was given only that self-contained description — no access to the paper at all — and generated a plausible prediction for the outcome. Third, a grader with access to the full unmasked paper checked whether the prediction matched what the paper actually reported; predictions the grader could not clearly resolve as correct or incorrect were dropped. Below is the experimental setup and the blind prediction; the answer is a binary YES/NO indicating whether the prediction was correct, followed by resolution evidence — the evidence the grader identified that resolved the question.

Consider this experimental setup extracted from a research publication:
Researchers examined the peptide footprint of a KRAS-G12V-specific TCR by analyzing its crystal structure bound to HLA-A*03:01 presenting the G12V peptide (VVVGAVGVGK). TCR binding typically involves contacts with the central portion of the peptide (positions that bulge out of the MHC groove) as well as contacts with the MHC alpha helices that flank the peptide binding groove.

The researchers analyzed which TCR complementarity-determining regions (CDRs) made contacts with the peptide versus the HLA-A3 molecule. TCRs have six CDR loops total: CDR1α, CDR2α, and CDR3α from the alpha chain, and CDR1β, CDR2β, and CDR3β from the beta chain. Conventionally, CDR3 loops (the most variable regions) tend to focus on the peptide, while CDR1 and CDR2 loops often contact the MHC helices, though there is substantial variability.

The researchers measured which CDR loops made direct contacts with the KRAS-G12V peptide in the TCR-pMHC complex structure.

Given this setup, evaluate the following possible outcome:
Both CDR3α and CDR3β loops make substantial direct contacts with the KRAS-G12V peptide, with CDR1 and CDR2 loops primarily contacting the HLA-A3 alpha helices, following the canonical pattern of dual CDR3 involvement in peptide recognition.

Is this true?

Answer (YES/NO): NO